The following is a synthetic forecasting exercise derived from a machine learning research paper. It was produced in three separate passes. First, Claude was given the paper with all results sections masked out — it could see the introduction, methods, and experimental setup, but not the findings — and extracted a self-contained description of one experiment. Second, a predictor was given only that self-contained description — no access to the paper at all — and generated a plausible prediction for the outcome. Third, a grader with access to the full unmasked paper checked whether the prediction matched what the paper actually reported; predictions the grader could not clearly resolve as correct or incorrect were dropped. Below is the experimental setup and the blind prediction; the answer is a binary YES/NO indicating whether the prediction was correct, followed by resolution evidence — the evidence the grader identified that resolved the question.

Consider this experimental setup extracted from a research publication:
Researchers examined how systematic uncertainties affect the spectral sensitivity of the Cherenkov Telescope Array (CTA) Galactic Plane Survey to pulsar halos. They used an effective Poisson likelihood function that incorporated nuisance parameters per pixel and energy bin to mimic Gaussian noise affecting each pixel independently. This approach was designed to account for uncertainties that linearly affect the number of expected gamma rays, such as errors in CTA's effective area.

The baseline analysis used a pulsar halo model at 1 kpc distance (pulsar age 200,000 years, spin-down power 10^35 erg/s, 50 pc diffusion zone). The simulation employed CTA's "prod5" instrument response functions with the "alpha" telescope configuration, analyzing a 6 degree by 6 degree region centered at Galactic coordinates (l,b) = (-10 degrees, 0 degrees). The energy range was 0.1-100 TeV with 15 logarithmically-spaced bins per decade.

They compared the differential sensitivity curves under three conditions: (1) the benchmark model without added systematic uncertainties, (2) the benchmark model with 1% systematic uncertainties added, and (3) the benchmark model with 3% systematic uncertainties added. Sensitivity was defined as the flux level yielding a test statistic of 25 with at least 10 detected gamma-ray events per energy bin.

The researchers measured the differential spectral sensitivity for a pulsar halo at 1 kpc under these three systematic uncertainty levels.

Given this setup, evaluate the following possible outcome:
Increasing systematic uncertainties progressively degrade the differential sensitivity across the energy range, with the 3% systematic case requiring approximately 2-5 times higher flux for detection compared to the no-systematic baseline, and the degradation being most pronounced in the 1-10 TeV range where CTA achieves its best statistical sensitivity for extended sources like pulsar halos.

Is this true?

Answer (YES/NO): NO